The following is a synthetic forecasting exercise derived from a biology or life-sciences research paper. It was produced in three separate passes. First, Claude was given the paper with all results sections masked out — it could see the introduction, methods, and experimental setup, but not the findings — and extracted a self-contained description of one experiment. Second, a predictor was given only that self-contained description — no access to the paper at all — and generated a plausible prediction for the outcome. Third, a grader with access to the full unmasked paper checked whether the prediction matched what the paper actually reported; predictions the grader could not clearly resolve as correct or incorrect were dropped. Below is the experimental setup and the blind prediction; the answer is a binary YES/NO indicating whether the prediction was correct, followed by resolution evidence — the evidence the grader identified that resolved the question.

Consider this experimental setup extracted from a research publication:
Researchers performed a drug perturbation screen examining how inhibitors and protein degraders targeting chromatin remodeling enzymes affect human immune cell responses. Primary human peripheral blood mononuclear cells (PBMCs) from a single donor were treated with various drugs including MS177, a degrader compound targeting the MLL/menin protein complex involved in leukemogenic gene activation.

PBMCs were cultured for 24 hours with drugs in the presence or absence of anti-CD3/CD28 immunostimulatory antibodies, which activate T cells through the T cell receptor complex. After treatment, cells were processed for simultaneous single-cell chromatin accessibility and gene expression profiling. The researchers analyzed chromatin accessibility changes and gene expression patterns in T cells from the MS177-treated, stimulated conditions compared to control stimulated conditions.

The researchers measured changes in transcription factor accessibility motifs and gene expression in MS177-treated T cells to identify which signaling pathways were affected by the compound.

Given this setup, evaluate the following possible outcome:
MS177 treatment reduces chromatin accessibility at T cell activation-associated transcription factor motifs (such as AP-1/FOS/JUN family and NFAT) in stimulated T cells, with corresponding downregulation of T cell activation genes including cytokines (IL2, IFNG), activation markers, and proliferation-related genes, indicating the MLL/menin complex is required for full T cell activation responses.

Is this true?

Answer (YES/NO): NO